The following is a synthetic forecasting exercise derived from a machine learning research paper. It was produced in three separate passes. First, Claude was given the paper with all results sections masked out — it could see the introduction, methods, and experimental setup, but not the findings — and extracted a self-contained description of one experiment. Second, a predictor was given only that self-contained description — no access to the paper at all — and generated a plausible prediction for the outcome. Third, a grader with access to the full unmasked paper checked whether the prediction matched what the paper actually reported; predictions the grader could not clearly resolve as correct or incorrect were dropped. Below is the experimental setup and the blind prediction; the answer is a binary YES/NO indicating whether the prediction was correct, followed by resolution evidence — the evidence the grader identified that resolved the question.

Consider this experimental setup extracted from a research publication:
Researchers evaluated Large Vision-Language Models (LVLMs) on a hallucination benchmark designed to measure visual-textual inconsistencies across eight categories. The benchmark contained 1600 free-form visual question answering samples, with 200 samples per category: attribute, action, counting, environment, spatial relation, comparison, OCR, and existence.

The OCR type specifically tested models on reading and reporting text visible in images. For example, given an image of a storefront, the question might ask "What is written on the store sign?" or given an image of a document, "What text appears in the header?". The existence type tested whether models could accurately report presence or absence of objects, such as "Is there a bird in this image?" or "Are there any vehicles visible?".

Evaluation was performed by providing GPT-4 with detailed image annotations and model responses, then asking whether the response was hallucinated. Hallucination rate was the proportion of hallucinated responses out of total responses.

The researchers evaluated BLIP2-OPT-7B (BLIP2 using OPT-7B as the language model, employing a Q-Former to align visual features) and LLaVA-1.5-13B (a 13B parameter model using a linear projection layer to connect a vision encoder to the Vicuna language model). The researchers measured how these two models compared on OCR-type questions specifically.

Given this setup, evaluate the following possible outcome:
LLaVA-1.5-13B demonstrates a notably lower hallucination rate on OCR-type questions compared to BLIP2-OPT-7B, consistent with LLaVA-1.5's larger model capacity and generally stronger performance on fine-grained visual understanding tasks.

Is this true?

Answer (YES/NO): YES